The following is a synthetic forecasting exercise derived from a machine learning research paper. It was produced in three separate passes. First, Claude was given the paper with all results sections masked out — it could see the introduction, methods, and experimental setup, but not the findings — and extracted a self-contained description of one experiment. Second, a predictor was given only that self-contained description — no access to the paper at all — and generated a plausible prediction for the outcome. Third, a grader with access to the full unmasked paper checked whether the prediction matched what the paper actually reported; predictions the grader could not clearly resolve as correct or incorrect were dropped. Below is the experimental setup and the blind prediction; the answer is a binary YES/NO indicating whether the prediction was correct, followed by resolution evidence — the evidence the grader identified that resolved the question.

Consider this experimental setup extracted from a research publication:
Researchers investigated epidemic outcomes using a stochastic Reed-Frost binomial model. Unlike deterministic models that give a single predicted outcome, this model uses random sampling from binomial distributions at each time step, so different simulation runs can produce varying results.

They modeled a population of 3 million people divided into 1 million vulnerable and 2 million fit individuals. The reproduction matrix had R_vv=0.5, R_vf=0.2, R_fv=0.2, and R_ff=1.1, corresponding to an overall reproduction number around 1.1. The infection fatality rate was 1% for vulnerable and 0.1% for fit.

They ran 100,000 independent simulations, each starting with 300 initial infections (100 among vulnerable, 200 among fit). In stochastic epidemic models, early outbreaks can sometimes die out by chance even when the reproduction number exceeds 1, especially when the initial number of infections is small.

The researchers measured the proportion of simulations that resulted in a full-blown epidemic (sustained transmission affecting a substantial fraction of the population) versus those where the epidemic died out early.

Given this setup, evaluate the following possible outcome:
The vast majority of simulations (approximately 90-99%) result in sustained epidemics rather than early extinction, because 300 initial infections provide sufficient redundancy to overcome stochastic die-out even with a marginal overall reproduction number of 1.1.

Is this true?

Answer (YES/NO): NO